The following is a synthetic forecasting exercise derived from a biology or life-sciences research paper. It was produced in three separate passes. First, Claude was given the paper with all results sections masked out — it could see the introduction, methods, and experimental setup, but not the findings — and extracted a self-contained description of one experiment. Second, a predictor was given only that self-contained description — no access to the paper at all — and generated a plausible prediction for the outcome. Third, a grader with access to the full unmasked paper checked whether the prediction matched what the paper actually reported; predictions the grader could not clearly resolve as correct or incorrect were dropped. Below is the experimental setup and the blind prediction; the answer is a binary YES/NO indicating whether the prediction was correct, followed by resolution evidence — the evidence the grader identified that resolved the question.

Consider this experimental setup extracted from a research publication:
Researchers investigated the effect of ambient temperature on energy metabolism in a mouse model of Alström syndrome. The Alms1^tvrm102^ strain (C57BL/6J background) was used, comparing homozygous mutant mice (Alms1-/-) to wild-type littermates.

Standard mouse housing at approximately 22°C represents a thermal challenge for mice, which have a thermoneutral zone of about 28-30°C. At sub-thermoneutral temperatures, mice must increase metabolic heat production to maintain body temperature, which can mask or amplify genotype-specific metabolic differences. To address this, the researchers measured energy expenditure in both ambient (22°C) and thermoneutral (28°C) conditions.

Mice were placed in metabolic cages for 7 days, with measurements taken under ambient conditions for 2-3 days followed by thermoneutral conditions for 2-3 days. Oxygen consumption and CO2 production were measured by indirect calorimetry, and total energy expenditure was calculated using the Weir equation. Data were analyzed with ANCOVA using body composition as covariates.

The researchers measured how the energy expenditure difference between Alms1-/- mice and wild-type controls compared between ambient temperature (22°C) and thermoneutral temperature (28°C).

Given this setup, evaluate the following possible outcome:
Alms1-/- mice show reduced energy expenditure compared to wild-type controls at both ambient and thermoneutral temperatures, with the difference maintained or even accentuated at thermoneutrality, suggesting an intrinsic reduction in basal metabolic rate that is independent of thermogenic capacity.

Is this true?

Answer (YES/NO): NO